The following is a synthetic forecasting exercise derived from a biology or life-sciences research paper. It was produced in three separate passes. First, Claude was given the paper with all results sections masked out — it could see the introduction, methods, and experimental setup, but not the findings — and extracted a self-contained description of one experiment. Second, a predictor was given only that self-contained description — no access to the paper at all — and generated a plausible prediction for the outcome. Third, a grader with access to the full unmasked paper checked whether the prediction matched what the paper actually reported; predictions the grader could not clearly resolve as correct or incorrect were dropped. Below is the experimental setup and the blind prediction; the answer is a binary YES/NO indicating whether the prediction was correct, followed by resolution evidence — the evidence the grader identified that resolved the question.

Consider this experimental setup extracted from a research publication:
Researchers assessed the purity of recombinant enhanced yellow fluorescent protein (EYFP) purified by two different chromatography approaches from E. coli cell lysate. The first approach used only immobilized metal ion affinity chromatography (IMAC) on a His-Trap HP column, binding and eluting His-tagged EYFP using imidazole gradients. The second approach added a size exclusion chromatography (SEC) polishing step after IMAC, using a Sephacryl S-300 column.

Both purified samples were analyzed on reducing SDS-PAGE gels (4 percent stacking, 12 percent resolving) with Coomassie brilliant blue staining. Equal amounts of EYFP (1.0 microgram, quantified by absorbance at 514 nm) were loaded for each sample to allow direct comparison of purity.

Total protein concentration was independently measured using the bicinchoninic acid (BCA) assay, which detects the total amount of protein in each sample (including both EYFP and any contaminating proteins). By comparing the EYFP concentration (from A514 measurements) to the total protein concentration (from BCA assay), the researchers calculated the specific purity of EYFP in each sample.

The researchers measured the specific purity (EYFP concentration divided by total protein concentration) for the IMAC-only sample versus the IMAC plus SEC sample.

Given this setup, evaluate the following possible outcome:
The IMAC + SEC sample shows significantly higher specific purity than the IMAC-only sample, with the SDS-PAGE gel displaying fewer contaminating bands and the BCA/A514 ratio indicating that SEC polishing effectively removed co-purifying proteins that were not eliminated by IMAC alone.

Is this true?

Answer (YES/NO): YES